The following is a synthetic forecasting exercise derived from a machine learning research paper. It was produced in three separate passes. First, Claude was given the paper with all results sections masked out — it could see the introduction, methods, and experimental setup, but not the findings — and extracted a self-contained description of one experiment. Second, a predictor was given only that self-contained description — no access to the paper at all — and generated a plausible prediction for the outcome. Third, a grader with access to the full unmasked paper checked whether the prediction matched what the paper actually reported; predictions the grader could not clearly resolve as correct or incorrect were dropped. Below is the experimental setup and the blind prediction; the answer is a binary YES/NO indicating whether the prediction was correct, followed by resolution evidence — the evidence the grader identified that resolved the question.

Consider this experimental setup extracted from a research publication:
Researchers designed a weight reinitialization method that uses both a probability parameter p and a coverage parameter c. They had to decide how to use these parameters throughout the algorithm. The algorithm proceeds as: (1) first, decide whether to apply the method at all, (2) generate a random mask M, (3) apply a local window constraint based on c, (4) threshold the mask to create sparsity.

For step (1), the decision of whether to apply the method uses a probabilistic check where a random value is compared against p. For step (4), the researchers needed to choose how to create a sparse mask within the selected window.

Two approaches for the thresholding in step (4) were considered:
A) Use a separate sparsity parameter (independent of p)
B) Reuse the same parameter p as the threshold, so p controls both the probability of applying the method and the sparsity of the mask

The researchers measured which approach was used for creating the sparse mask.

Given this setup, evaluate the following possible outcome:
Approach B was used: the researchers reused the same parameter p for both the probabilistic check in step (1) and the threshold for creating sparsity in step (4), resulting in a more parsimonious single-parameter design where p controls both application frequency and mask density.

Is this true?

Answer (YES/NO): YES